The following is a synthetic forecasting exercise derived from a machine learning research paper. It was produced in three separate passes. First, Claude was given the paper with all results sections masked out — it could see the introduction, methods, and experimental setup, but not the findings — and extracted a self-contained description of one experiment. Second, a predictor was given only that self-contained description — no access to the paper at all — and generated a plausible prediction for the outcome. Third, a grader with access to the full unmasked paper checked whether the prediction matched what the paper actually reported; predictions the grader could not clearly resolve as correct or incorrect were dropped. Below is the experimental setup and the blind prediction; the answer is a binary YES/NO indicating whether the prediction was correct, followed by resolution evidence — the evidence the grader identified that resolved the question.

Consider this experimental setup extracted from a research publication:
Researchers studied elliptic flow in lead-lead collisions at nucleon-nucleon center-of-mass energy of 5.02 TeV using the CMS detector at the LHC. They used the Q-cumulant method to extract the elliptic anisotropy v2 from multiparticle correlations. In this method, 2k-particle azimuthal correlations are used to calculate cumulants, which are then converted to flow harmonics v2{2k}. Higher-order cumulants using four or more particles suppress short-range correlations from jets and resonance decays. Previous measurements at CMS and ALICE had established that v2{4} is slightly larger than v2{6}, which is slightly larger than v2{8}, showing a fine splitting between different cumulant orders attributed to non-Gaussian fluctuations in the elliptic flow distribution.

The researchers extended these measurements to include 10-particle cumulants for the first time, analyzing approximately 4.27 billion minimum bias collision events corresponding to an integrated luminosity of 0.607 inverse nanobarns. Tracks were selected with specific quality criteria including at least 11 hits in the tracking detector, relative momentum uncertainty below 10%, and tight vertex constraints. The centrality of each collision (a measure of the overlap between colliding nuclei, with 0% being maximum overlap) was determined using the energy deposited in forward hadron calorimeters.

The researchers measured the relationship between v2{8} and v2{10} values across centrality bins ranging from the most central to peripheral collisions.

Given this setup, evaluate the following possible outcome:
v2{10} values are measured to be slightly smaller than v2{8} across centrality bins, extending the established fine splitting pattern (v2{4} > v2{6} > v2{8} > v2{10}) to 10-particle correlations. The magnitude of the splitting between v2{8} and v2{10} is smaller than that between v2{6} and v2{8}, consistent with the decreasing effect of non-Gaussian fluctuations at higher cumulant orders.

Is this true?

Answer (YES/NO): YES